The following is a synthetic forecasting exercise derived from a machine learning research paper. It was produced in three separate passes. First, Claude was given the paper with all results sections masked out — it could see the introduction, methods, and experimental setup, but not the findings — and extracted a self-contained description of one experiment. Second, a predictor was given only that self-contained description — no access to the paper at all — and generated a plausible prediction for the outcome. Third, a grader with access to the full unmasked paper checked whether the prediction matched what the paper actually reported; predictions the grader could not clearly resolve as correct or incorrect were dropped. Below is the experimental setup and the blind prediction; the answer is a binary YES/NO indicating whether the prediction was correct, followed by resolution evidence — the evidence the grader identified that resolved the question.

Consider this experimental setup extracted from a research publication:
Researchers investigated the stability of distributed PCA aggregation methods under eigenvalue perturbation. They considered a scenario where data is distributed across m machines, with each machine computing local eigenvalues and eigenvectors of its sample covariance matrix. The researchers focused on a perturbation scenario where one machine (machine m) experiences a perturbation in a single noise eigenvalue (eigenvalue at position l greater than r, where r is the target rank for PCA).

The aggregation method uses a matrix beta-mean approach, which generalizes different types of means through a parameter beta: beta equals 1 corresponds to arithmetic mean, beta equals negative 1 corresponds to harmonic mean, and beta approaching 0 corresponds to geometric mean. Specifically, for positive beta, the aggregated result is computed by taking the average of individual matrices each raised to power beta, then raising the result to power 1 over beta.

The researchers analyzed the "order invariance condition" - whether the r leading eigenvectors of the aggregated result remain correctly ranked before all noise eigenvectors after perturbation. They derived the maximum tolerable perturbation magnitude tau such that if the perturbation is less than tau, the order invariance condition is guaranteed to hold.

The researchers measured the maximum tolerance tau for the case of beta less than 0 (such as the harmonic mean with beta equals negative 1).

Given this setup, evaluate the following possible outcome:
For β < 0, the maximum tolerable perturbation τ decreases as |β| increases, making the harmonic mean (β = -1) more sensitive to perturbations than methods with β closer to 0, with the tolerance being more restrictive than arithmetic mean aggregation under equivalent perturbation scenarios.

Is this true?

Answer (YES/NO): NO